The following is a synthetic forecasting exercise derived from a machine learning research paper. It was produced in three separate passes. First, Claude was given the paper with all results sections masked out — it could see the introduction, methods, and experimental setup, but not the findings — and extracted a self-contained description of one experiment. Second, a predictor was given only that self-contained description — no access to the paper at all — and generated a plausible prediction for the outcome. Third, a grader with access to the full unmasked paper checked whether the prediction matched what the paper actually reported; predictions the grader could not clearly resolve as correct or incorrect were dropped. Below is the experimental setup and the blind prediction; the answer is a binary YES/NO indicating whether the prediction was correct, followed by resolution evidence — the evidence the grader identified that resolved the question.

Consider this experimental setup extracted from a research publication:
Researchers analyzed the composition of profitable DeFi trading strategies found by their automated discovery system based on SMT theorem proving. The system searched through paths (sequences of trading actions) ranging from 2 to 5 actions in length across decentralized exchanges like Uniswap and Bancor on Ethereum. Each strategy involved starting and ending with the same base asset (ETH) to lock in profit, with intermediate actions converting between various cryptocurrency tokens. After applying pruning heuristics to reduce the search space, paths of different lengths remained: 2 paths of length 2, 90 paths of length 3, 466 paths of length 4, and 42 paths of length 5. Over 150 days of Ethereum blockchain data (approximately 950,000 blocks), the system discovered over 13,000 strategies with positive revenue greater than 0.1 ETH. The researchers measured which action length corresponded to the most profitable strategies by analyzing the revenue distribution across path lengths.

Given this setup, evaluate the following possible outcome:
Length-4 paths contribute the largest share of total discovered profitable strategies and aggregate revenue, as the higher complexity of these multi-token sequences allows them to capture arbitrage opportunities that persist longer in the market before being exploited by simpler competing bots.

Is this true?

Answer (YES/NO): NO